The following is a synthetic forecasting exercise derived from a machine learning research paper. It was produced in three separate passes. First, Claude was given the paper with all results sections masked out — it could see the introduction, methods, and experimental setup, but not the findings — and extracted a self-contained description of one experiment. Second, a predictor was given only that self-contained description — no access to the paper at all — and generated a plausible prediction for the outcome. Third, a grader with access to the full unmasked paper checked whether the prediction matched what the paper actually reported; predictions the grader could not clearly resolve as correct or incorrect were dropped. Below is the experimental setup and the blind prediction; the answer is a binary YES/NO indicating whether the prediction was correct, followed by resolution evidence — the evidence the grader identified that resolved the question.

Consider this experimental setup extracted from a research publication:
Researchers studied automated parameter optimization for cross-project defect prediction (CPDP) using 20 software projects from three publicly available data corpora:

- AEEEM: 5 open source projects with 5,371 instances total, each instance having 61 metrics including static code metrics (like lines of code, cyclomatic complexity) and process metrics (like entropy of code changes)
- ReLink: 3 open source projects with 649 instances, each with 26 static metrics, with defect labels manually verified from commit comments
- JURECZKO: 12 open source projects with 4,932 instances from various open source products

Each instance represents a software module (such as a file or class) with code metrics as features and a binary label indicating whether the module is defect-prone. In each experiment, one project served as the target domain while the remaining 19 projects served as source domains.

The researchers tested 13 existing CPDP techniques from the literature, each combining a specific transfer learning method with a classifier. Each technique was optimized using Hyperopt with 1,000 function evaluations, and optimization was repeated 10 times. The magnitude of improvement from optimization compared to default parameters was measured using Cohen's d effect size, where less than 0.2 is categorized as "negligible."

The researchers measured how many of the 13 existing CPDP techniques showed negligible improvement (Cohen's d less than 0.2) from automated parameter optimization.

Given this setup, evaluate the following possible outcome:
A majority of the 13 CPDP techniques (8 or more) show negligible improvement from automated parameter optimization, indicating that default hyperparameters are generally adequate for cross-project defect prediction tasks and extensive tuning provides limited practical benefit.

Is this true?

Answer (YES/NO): NO